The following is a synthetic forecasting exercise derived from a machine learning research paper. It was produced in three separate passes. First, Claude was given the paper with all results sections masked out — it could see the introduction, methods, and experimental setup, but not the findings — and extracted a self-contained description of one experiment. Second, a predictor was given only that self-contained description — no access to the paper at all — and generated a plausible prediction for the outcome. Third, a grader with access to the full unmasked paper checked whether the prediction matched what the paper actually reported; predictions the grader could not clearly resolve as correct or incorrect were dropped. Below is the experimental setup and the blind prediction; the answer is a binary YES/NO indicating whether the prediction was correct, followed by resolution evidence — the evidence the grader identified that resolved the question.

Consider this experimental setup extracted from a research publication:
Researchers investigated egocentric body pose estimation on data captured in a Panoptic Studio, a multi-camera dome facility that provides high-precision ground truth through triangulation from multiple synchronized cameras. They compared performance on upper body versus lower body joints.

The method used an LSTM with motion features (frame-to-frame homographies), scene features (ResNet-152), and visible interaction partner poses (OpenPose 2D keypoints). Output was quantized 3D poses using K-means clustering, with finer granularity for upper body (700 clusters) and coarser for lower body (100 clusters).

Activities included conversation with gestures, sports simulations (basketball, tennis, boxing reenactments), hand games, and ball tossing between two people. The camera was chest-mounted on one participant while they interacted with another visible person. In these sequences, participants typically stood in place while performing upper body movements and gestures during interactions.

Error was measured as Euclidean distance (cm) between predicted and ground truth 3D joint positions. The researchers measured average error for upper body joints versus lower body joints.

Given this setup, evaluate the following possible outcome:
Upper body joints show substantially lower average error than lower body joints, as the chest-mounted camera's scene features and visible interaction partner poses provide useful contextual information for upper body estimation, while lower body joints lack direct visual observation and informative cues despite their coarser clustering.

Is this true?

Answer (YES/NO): YES